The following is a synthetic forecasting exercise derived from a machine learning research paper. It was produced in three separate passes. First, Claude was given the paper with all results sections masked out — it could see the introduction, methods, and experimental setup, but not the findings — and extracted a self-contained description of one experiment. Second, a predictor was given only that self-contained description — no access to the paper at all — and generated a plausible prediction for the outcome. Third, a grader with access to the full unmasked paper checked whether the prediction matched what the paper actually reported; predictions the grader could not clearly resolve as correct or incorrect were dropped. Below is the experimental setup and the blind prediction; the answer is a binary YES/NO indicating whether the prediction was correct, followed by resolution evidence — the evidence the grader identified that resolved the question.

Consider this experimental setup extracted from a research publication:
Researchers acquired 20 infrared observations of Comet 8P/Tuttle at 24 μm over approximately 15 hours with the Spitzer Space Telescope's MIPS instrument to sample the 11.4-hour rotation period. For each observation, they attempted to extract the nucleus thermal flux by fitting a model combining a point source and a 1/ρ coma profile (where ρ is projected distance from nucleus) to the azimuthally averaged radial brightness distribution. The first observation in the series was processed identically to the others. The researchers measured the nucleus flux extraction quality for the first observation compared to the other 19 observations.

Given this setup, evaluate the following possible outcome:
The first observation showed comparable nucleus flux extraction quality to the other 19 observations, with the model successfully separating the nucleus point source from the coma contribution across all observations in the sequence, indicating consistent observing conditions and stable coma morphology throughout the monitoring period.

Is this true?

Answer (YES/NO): NO